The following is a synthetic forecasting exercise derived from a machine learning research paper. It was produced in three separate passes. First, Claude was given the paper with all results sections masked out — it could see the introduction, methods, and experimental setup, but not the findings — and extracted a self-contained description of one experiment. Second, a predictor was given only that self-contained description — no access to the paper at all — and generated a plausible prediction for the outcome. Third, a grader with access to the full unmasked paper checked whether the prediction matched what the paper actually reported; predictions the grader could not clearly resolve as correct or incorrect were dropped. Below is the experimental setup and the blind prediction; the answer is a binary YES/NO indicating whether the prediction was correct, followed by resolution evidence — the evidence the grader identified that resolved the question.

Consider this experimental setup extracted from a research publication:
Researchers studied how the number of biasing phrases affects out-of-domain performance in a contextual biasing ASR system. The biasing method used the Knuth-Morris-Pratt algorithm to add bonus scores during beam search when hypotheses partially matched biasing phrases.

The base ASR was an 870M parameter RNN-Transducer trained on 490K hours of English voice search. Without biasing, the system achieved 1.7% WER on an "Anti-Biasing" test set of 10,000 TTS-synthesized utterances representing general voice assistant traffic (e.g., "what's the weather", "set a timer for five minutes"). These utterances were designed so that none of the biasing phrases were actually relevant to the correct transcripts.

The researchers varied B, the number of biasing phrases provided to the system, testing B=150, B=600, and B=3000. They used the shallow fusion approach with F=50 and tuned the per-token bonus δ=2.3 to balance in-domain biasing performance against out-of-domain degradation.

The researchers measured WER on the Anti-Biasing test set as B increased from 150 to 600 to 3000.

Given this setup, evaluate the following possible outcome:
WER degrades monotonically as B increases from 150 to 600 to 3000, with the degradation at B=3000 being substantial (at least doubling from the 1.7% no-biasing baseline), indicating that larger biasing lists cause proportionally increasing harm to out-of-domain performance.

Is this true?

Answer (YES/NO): NO